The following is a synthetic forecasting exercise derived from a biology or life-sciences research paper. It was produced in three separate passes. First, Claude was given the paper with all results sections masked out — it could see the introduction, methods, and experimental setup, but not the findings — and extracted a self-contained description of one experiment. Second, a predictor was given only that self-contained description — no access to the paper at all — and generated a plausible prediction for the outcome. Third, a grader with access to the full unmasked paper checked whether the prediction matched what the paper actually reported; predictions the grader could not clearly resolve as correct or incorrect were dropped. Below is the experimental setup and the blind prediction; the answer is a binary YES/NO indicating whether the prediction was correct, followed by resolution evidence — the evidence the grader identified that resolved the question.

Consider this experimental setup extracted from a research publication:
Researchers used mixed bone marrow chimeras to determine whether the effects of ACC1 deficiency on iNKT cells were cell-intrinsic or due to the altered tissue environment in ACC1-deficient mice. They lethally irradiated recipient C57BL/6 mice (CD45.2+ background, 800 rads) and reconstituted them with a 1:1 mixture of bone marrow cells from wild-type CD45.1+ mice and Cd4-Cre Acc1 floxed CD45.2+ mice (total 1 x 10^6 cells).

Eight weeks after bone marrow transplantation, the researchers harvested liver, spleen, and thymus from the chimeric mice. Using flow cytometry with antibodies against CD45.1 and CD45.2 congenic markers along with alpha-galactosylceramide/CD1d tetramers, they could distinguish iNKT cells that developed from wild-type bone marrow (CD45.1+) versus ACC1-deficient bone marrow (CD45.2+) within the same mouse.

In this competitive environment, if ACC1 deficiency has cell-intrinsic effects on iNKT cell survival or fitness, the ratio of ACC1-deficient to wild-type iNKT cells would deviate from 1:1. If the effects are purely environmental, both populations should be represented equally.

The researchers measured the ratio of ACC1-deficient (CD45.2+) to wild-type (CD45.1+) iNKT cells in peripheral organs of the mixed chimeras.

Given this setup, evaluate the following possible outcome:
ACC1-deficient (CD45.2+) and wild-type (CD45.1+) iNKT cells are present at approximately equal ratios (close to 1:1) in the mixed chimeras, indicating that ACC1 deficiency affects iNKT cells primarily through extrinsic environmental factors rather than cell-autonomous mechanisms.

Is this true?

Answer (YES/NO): NO